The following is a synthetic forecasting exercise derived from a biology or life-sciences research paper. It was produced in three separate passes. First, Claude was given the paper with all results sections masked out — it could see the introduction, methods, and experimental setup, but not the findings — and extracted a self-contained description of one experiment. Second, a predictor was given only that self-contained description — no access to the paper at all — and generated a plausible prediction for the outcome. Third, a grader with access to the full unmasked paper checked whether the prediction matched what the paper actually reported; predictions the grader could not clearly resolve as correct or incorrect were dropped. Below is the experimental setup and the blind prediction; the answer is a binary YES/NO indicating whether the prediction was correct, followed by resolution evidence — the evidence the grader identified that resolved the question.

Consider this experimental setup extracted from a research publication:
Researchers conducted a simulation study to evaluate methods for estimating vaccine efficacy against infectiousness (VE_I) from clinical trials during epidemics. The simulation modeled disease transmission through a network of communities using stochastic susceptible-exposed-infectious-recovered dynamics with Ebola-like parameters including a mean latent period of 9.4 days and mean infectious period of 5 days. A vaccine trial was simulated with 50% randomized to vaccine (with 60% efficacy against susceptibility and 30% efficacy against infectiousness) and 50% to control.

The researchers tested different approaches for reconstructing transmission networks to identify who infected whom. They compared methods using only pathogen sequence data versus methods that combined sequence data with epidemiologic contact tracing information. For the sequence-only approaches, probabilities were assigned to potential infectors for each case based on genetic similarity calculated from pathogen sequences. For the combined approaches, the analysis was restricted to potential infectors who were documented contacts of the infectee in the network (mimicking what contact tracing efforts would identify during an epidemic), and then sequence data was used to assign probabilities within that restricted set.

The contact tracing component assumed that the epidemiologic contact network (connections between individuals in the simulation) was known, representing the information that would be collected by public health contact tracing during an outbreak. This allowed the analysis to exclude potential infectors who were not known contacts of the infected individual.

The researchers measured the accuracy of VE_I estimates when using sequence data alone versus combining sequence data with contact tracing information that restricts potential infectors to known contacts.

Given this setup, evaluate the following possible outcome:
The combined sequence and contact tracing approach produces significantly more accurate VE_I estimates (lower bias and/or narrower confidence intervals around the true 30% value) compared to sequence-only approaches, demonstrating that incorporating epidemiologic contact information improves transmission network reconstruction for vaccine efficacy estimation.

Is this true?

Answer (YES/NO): YES